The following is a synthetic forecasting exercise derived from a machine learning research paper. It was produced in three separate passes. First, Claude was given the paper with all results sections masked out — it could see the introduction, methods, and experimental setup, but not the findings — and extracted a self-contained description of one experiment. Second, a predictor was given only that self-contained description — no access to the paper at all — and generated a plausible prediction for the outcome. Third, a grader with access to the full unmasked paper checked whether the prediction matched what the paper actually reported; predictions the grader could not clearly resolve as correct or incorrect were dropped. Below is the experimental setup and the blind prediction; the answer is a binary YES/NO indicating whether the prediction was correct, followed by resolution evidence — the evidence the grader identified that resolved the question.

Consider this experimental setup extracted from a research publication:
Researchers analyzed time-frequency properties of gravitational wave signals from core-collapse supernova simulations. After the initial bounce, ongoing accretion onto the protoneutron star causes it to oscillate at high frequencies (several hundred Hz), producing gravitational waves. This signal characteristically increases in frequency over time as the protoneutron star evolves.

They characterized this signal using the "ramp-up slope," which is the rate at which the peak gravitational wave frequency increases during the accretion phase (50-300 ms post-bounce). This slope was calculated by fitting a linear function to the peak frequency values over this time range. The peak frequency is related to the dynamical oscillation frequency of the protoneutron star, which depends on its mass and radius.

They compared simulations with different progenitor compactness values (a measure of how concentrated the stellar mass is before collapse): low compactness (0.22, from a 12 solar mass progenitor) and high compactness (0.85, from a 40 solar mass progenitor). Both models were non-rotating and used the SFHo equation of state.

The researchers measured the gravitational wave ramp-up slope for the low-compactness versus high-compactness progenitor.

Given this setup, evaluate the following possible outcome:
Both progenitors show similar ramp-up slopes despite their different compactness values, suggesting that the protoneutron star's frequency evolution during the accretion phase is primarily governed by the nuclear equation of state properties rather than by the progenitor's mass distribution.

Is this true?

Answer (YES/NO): NO